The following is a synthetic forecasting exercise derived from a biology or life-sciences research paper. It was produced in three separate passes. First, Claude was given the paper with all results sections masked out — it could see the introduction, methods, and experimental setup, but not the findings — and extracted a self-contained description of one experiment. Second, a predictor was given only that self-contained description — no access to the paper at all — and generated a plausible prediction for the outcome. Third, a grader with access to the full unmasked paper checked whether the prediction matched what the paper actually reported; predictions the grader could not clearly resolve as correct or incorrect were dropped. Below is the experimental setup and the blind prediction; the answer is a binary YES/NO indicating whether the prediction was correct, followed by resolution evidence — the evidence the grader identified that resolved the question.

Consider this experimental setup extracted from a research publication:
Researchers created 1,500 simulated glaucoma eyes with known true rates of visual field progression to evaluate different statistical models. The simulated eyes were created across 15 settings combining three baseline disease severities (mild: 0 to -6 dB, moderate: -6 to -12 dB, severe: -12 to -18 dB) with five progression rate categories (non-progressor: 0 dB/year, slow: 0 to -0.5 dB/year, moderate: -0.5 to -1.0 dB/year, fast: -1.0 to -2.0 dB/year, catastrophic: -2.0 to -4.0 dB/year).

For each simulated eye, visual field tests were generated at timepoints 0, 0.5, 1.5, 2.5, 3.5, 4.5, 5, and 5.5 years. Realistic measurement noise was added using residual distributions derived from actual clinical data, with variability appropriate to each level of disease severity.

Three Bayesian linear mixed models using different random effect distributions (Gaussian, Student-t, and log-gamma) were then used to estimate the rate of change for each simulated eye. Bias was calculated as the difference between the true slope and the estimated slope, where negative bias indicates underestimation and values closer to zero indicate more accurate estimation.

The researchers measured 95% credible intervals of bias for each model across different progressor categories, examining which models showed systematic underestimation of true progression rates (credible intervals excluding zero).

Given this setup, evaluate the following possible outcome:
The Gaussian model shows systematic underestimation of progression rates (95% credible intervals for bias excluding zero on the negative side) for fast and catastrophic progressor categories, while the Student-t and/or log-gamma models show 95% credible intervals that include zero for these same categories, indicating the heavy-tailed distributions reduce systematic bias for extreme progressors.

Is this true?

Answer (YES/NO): YES